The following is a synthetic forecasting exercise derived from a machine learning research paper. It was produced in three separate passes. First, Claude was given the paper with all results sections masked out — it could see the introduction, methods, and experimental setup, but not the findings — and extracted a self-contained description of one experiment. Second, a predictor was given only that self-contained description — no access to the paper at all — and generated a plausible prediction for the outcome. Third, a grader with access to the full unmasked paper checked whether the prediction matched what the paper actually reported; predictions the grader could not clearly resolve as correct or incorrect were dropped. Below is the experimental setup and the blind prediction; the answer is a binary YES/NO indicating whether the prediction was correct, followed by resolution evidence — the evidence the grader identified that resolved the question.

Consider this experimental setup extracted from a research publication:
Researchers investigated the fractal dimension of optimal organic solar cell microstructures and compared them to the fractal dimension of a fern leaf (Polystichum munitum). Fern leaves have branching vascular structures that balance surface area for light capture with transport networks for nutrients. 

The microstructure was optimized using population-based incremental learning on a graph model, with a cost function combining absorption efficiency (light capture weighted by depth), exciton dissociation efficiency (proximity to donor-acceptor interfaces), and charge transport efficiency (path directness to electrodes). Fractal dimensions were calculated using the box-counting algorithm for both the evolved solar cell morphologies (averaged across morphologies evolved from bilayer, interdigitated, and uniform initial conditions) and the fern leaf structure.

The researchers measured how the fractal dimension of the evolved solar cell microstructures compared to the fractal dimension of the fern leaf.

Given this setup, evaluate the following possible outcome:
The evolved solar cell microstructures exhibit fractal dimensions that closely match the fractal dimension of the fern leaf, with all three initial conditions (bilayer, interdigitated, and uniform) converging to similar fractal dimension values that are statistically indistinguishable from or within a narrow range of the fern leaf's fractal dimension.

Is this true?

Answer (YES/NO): YES